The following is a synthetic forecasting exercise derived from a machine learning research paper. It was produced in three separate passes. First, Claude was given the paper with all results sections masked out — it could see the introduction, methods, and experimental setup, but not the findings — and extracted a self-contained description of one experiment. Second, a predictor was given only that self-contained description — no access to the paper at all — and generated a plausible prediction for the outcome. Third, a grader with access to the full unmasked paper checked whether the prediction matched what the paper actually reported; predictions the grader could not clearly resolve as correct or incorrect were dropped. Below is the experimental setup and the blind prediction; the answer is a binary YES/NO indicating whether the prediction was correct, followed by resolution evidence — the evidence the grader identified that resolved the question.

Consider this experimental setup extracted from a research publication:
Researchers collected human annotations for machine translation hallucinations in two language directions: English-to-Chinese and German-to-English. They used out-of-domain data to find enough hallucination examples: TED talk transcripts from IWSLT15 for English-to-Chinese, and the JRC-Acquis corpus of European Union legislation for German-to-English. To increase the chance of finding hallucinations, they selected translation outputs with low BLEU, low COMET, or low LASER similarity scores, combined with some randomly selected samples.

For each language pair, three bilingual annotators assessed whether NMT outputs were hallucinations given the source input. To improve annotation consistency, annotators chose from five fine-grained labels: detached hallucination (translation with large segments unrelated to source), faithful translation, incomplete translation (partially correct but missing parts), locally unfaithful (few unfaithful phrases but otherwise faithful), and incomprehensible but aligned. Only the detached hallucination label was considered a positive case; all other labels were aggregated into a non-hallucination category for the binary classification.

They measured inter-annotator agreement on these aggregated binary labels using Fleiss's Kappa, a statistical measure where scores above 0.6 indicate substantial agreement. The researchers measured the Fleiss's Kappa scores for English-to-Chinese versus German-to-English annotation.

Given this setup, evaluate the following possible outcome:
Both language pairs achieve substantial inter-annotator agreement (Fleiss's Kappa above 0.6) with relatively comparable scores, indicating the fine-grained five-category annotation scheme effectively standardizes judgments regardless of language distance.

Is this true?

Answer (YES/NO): NO